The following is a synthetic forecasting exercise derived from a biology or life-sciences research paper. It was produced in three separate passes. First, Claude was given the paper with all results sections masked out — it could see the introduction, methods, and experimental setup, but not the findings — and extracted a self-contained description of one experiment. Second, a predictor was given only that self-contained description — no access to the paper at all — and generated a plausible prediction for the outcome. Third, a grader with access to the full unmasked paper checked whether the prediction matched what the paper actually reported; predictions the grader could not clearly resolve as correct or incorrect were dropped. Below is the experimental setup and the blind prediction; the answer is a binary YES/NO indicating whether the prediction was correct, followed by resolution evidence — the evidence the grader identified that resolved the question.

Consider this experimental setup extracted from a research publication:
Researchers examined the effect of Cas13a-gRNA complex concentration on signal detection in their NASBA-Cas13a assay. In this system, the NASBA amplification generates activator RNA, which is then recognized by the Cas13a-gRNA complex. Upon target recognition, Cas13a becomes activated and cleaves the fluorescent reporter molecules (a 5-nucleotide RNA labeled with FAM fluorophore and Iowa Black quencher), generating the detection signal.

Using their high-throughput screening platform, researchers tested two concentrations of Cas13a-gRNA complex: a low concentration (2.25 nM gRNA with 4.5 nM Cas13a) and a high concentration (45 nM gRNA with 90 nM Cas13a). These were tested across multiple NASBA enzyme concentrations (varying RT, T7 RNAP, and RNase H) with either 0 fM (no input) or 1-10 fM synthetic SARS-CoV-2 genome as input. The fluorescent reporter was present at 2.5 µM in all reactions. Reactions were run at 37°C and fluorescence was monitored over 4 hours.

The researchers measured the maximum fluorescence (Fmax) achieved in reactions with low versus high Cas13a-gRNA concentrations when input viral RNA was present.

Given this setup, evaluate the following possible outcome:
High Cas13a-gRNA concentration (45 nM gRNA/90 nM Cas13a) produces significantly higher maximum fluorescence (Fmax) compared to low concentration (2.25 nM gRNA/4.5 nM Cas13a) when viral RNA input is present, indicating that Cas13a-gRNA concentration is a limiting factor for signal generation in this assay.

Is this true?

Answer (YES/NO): YES